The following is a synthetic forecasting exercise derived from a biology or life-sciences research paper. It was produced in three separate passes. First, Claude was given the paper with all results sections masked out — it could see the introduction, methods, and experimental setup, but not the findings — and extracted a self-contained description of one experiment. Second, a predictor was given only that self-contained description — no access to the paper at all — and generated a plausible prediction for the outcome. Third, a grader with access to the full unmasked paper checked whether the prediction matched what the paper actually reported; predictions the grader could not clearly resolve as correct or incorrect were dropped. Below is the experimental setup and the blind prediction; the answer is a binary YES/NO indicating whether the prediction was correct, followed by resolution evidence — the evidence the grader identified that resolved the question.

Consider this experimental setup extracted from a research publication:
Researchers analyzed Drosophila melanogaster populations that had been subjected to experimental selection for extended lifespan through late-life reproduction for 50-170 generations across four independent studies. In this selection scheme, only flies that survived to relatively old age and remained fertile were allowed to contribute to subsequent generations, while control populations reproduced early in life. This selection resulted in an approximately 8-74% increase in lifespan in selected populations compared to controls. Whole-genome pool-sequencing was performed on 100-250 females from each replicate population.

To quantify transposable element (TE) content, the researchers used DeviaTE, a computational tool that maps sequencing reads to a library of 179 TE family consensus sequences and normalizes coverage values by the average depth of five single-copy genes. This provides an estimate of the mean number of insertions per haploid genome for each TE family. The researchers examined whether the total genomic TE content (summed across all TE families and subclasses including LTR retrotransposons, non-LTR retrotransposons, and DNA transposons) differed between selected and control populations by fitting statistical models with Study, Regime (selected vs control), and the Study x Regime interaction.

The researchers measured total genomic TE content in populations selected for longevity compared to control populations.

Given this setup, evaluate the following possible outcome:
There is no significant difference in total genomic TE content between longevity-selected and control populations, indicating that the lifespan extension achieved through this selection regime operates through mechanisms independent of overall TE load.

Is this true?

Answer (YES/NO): YES